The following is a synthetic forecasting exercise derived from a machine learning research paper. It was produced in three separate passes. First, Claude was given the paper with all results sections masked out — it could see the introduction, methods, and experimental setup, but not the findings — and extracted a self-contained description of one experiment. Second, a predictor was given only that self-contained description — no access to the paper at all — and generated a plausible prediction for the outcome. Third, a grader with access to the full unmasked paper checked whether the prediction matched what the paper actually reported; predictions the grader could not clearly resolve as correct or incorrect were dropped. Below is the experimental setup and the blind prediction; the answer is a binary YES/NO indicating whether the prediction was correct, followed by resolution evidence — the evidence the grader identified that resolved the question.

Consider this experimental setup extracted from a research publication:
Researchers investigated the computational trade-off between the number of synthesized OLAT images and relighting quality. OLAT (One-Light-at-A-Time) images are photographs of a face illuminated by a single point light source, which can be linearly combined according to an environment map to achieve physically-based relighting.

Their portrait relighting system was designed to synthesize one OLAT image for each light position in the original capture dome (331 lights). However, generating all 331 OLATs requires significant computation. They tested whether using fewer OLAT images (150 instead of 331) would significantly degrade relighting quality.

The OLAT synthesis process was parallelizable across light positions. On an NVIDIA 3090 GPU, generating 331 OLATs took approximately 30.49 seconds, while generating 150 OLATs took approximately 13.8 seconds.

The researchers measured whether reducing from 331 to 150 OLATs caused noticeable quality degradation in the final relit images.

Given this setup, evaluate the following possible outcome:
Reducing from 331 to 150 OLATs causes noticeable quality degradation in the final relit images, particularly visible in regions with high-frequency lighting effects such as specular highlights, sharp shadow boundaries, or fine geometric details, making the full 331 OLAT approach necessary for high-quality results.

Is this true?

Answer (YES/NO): NO